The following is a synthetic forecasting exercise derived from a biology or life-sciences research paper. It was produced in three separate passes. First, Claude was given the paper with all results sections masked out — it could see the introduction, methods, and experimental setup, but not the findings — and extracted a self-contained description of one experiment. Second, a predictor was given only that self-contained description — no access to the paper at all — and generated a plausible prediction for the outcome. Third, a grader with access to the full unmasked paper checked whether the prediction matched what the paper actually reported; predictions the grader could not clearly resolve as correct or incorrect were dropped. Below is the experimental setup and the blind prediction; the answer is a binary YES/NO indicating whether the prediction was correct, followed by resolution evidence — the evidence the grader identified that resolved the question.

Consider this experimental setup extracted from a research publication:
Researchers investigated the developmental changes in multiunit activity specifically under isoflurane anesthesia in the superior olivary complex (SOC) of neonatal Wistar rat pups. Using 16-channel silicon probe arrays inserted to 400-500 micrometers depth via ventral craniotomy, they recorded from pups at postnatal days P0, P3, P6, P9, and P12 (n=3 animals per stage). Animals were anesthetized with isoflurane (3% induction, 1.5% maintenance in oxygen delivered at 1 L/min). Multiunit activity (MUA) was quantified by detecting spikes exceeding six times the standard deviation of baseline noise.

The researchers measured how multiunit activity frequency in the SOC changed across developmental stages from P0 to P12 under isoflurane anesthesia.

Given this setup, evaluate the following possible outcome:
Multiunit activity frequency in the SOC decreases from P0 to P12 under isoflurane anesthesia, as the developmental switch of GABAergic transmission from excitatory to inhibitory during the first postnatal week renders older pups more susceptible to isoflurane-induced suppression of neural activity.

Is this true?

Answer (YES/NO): NO